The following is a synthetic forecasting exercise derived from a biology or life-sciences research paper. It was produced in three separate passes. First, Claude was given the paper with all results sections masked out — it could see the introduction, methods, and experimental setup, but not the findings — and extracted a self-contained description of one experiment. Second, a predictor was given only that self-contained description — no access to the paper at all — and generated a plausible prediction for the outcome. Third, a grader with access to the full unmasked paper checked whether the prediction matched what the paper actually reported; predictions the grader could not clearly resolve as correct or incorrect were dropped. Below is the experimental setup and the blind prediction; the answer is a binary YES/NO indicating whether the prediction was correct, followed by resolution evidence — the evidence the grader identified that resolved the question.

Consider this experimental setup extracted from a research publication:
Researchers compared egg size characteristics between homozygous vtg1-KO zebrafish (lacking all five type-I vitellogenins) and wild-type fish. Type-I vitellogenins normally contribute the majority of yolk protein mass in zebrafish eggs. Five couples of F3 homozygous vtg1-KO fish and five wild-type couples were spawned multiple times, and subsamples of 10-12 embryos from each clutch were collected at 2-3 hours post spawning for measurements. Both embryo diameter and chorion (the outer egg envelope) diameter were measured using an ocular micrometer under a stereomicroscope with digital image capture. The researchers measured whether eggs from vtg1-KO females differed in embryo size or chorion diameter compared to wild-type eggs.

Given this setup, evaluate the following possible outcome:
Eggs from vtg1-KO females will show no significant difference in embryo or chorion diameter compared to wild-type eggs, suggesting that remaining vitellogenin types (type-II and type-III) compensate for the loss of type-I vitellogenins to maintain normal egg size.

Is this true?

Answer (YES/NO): YES